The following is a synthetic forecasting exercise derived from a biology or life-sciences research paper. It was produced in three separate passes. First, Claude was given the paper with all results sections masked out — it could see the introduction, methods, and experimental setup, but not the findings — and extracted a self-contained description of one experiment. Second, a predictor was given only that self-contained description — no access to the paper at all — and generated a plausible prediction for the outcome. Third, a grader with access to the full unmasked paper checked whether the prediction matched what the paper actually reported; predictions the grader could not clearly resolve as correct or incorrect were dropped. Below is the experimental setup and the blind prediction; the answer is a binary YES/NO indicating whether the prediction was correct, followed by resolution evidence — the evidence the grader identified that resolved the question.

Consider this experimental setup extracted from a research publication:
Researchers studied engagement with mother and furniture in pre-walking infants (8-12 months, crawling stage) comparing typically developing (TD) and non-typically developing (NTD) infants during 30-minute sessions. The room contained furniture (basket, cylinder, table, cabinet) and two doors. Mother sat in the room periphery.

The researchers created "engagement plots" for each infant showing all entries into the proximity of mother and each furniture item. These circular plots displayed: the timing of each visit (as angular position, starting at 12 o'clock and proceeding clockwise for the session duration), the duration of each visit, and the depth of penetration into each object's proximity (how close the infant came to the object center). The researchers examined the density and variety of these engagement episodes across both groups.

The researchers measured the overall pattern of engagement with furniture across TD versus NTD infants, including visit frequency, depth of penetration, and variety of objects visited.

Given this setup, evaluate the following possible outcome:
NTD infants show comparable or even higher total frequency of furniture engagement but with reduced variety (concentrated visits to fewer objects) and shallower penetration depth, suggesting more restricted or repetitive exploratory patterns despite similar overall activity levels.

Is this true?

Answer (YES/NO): NO